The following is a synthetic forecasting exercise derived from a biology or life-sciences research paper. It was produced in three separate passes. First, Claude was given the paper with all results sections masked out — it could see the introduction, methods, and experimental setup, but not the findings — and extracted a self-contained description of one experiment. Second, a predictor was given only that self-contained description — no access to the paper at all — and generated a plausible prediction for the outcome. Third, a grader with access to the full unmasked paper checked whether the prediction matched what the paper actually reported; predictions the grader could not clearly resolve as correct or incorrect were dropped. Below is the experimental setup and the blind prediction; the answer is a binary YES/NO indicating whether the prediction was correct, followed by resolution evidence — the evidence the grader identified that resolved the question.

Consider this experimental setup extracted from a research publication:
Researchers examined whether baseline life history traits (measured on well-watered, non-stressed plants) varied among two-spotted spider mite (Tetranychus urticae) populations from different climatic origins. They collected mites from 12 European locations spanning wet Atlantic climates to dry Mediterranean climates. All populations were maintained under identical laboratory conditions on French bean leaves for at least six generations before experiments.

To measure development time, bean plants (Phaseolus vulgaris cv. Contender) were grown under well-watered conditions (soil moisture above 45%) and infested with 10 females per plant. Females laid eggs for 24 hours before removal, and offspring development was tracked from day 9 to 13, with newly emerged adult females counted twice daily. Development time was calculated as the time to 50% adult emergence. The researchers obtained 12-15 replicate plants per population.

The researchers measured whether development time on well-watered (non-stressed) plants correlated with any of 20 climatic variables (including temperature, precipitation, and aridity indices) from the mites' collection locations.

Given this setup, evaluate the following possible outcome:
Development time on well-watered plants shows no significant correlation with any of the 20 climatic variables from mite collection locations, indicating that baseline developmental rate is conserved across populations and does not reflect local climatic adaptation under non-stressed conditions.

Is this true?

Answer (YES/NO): YES